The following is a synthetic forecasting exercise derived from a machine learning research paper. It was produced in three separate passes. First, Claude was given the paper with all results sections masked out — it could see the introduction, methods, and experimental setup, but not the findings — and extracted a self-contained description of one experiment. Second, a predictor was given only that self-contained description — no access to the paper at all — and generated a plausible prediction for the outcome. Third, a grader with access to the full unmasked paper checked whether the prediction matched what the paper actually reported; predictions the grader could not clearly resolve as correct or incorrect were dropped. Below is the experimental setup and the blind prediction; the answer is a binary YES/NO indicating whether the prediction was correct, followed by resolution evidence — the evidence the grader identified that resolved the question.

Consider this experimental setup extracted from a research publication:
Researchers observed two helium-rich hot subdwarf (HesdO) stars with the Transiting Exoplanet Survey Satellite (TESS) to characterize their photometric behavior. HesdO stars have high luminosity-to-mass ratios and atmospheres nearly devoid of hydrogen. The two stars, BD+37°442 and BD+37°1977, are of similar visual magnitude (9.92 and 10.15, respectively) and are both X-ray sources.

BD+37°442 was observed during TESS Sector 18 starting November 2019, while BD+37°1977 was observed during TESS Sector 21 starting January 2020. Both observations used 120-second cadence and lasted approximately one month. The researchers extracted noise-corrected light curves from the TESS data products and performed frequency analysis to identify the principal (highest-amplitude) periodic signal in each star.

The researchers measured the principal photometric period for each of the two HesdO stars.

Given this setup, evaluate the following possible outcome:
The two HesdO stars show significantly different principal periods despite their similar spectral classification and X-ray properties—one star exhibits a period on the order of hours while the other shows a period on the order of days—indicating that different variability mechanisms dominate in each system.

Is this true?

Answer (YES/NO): NO